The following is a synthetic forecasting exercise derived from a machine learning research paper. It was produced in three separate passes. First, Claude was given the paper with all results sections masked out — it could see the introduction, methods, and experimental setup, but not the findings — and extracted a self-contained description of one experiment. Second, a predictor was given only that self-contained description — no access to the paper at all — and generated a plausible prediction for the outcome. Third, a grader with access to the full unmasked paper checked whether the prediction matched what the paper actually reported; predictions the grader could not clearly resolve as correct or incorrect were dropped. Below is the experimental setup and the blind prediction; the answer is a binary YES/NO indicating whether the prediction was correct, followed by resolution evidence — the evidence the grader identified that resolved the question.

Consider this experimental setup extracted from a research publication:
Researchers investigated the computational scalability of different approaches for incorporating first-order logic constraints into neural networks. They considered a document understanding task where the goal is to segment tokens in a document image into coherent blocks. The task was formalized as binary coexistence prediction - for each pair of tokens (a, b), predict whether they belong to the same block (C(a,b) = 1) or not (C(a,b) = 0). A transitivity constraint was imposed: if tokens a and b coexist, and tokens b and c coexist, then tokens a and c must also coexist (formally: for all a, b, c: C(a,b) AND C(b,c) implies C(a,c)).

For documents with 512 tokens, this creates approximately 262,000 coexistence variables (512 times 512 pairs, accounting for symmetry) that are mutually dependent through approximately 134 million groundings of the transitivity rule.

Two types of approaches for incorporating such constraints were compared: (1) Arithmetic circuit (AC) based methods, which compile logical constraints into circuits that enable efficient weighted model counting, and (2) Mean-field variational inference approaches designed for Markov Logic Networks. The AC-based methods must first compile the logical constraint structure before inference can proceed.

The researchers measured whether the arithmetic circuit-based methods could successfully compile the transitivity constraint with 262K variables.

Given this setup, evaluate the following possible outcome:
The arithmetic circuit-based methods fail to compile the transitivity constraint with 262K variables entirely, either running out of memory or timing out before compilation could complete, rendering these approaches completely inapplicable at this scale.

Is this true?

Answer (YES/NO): YES